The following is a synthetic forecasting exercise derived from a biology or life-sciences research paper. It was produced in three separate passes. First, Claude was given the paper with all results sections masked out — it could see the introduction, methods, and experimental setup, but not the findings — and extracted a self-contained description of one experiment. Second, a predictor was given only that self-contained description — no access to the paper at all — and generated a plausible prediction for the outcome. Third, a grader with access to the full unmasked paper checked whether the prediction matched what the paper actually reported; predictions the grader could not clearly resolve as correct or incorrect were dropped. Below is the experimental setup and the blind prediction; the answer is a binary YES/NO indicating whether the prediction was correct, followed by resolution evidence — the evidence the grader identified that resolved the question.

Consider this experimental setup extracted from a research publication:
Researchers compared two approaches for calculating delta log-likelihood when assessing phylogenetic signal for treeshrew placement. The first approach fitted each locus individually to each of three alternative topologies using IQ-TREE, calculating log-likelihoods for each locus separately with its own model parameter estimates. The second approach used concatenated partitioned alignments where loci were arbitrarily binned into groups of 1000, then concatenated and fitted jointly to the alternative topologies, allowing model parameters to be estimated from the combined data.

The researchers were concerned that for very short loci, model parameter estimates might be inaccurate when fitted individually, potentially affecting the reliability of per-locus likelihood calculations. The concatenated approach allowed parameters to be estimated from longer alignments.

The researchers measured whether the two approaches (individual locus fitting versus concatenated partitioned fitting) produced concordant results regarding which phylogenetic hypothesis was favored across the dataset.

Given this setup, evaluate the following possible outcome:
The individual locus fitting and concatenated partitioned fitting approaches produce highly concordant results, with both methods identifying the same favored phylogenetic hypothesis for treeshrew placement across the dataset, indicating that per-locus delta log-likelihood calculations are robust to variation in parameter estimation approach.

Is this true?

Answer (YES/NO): NO